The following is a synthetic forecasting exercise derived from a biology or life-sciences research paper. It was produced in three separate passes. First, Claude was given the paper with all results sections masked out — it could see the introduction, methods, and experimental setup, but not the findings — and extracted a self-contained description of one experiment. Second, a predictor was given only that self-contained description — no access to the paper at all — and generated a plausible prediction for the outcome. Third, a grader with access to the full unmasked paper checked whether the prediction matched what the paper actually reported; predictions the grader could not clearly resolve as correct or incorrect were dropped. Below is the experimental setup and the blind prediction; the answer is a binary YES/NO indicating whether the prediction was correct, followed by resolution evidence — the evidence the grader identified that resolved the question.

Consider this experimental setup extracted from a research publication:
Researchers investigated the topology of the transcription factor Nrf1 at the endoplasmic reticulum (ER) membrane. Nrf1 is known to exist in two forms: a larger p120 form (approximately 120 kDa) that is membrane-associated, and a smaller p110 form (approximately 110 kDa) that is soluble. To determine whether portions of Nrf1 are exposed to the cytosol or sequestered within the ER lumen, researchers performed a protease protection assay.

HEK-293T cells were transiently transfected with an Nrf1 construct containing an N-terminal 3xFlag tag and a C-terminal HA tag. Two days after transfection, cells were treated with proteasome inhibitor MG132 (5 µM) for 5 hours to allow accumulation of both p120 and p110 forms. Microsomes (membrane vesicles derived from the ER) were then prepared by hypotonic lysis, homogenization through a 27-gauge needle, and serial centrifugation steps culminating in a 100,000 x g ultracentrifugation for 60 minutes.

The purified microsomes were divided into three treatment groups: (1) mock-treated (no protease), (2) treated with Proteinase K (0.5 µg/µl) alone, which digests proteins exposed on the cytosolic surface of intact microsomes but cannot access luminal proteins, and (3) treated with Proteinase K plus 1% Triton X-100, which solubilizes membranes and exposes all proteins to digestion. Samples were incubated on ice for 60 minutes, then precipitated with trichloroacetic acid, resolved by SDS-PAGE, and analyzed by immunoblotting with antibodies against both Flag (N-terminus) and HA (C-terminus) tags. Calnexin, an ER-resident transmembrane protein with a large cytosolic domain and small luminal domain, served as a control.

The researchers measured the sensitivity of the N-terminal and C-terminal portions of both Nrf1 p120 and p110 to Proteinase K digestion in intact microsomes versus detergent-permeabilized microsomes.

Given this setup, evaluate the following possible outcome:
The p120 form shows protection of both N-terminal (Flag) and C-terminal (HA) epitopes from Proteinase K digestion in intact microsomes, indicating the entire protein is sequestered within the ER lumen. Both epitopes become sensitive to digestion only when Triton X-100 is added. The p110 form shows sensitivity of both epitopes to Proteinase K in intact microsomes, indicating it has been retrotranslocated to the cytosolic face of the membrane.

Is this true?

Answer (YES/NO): NO